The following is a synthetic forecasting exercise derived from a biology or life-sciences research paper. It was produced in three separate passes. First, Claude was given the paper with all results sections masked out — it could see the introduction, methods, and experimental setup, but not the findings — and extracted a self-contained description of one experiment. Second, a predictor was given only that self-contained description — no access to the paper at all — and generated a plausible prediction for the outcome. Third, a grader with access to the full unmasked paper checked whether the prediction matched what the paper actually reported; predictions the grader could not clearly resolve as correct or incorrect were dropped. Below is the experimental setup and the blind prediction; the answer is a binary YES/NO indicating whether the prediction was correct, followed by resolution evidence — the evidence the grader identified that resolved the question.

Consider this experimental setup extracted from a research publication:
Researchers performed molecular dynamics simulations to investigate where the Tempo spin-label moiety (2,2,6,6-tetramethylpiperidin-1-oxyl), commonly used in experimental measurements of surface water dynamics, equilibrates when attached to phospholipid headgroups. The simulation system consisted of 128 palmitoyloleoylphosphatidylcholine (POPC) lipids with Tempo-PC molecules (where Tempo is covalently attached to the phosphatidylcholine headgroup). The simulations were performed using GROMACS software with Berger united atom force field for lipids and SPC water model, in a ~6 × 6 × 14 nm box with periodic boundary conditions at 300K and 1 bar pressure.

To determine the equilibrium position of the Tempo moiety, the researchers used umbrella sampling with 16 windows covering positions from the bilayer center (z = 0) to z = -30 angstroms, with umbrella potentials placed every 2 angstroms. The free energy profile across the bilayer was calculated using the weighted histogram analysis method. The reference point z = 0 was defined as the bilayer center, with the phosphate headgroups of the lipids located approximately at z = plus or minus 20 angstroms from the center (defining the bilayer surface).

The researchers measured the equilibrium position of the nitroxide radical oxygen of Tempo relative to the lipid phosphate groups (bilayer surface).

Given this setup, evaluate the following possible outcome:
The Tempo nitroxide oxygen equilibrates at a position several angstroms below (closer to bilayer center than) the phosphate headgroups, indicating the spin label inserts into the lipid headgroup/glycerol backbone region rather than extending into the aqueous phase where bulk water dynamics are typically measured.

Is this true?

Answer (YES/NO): YES